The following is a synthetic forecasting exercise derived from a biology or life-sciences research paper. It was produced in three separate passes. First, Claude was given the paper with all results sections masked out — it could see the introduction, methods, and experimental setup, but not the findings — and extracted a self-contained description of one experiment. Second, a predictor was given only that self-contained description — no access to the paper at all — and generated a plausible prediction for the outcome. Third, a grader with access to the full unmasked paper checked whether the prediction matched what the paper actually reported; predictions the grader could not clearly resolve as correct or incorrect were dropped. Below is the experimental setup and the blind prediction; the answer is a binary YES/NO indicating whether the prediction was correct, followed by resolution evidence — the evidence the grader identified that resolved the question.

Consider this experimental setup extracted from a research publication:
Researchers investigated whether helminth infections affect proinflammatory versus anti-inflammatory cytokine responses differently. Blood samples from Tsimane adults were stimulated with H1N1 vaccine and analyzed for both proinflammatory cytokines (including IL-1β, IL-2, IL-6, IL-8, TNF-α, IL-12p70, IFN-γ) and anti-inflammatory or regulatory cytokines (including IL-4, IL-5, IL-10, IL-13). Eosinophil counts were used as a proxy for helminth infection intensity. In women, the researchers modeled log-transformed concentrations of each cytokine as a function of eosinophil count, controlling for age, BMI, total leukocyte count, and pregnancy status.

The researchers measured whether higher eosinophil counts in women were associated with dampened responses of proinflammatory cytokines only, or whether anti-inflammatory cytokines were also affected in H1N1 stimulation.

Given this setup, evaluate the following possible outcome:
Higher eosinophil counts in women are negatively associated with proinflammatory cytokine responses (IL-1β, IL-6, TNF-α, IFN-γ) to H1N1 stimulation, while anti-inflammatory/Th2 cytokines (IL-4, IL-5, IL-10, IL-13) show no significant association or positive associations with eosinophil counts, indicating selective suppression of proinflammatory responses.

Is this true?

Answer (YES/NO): NO